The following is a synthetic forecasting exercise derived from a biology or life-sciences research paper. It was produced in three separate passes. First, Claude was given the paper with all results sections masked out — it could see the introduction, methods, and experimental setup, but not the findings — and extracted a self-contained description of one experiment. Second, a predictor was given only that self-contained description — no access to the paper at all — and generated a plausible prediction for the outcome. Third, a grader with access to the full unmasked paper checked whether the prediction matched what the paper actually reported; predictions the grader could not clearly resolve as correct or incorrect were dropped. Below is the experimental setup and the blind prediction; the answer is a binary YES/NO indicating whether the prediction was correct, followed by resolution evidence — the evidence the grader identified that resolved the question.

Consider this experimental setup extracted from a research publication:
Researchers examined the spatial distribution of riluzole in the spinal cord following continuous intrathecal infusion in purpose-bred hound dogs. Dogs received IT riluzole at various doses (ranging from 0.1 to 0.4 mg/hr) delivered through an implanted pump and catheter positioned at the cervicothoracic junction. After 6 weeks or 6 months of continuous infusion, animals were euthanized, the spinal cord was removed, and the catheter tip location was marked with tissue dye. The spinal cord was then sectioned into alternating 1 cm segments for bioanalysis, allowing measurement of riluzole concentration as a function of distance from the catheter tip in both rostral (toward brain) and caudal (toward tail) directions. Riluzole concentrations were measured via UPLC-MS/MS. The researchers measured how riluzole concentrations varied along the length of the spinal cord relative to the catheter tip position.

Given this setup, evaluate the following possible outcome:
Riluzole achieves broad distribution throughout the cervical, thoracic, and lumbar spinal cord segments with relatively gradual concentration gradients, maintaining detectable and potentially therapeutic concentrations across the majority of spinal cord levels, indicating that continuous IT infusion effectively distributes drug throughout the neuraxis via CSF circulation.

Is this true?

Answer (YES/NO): NO